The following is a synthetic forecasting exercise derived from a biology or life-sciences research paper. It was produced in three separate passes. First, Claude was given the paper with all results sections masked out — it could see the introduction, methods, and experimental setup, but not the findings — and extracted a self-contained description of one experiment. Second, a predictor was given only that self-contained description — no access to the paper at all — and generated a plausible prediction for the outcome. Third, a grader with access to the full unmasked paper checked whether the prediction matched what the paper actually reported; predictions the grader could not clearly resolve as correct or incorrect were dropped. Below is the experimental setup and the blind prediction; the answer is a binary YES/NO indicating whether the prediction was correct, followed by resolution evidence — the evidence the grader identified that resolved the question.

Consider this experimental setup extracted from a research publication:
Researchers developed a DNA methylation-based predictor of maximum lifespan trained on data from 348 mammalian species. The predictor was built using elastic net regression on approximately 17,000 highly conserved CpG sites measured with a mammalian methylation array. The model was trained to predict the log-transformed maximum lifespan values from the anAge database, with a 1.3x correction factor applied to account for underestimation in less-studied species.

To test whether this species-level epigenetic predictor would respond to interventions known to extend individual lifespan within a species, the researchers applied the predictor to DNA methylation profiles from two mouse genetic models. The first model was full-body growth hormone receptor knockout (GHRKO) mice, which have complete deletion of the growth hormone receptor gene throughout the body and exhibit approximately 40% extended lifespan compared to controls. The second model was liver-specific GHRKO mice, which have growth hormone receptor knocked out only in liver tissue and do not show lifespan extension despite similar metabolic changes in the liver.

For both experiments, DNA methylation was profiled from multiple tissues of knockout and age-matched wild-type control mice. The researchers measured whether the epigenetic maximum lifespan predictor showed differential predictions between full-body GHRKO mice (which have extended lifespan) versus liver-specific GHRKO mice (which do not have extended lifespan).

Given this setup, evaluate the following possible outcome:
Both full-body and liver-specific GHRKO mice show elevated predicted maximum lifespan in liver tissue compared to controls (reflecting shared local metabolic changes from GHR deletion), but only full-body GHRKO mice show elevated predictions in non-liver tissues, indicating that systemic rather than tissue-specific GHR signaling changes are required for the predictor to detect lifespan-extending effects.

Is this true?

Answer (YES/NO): NO